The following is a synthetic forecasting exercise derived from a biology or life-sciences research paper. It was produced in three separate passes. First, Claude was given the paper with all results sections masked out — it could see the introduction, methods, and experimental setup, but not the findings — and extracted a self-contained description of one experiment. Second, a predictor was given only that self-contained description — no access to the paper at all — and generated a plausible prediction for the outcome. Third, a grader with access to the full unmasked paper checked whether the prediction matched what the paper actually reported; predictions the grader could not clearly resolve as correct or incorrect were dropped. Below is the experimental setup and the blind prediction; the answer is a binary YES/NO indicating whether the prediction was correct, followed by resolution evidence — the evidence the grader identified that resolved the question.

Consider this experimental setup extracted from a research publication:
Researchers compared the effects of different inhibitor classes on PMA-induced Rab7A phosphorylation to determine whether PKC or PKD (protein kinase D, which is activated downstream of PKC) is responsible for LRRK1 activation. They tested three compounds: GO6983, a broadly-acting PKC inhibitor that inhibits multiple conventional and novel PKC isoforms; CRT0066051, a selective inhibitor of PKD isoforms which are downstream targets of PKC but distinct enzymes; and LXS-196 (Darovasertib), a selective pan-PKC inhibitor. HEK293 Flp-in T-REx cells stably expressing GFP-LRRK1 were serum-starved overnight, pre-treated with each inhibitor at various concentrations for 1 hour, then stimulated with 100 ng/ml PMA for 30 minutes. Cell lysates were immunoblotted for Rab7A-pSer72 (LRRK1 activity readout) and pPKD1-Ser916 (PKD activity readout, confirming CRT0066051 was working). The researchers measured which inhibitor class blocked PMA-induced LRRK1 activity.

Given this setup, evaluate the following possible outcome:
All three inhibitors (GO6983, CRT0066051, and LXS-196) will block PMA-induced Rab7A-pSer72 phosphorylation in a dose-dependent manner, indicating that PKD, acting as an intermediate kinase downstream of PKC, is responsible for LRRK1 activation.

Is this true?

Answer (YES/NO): NO